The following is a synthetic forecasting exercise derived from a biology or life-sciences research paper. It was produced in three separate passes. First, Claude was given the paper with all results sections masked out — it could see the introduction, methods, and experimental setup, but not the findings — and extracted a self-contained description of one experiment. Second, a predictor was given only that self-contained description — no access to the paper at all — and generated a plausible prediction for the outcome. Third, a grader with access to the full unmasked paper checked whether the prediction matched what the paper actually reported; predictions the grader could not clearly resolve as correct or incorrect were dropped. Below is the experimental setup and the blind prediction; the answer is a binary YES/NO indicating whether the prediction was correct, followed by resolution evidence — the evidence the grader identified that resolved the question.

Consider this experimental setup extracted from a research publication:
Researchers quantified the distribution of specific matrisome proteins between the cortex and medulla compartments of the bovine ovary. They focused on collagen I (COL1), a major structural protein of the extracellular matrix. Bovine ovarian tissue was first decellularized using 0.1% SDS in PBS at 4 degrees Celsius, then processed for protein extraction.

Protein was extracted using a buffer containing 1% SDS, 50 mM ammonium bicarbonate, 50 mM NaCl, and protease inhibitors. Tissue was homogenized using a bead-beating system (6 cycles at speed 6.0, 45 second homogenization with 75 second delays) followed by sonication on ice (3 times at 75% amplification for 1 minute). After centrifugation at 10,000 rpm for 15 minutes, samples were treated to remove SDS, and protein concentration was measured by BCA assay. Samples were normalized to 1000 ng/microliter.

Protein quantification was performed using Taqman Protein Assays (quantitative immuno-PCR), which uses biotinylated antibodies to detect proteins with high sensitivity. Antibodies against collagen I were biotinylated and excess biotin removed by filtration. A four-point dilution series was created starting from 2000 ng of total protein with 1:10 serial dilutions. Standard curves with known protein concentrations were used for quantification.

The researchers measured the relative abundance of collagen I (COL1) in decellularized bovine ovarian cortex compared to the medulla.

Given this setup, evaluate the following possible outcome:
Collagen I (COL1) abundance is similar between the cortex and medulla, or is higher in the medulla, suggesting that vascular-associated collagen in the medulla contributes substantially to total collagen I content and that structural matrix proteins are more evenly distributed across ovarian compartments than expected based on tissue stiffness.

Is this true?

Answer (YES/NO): NO